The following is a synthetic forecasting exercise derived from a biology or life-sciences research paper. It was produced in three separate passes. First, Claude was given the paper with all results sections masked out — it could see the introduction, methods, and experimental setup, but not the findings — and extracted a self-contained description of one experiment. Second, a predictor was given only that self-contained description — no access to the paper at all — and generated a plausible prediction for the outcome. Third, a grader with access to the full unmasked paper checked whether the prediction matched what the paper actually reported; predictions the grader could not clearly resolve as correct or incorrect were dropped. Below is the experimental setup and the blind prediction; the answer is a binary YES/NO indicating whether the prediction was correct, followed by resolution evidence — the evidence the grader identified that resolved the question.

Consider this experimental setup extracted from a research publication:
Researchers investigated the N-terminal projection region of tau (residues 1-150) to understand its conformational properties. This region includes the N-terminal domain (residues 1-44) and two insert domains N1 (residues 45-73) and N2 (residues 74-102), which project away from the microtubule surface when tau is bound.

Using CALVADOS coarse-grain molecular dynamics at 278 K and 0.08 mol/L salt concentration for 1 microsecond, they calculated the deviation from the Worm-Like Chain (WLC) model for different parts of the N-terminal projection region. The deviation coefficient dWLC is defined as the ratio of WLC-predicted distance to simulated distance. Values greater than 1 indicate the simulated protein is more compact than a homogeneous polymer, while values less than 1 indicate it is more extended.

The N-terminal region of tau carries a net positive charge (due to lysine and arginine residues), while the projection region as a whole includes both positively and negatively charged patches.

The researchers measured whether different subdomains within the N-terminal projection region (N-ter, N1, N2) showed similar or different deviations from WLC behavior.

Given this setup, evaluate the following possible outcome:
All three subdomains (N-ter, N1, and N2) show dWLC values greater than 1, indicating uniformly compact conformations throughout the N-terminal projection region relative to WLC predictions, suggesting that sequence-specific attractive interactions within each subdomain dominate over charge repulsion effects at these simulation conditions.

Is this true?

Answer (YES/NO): NO